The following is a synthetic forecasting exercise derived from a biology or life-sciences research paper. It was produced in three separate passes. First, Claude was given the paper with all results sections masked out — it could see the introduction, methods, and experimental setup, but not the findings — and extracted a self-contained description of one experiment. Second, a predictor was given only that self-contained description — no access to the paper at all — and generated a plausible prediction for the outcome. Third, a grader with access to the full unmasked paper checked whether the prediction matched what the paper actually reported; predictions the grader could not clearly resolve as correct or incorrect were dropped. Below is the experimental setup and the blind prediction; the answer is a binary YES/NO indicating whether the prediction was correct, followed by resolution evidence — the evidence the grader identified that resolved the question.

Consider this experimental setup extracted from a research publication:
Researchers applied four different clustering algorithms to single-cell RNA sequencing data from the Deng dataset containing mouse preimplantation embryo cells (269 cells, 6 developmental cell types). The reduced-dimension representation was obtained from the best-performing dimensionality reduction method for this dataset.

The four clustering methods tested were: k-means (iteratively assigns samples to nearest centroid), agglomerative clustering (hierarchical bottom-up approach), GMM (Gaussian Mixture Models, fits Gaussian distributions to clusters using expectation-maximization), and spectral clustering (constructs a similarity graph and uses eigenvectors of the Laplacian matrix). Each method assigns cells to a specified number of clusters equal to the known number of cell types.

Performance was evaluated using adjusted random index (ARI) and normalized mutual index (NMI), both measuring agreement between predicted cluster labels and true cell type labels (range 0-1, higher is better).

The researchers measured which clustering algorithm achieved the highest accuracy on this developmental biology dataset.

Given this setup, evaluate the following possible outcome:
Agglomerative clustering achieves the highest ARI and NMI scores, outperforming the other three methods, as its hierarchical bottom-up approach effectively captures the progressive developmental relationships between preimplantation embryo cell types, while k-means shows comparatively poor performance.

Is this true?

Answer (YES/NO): NO